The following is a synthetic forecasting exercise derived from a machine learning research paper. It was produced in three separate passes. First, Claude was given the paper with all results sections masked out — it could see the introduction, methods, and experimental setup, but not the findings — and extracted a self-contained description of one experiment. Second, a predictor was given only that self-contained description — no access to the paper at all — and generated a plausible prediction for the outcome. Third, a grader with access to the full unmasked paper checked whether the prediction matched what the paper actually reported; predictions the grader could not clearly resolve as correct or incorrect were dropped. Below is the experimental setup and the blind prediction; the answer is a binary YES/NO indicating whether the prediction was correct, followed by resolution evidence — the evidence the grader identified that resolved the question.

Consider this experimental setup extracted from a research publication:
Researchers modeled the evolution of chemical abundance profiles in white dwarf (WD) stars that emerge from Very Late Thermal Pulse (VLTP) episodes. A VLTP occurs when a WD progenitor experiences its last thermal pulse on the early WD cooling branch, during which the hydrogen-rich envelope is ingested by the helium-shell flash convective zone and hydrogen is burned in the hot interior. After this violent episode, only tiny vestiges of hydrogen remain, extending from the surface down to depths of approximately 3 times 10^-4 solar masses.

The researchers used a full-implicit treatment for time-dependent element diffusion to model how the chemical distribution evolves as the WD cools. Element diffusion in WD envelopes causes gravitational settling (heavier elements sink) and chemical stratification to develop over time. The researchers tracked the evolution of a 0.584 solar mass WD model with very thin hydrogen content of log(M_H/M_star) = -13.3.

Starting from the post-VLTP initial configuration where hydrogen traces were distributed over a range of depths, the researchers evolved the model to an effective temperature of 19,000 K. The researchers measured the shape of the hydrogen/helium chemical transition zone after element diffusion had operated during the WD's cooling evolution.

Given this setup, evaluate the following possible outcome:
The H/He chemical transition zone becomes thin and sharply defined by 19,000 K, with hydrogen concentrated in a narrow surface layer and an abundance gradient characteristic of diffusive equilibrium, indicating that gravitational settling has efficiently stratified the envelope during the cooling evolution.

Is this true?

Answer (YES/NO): NO